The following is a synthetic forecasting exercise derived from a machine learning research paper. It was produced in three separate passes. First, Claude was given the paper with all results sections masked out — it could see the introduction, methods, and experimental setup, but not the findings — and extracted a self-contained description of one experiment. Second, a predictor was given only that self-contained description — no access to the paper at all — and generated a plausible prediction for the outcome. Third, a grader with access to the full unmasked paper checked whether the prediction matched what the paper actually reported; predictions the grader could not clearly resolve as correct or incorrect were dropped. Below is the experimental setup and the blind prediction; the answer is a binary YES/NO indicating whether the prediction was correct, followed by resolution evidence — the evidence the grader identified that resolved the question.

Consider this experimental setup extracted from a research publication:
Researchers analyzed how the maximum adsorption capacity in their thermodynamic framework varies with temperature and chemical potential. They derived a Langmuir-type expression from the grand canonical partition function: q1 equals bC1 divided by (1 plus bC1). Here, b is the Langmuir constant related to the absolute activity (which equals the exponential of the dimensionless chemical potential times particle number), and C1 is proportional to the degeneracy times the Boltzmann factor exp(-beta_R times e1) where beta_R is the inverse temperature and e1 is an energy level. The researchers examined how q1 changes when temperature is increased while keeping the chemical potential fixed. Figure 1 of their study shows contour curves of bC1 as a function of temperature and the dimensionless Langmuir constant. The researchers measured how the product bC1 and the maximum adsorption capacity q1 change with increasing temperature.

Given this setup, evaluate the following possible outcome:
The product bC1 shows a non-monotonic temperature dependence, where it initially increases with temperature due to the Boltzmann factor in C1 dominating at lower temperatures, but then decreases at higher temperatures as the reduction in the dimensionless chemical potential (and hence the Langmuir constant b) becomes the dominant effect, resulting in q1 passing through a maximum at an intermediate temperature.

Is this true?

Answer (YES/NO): NO